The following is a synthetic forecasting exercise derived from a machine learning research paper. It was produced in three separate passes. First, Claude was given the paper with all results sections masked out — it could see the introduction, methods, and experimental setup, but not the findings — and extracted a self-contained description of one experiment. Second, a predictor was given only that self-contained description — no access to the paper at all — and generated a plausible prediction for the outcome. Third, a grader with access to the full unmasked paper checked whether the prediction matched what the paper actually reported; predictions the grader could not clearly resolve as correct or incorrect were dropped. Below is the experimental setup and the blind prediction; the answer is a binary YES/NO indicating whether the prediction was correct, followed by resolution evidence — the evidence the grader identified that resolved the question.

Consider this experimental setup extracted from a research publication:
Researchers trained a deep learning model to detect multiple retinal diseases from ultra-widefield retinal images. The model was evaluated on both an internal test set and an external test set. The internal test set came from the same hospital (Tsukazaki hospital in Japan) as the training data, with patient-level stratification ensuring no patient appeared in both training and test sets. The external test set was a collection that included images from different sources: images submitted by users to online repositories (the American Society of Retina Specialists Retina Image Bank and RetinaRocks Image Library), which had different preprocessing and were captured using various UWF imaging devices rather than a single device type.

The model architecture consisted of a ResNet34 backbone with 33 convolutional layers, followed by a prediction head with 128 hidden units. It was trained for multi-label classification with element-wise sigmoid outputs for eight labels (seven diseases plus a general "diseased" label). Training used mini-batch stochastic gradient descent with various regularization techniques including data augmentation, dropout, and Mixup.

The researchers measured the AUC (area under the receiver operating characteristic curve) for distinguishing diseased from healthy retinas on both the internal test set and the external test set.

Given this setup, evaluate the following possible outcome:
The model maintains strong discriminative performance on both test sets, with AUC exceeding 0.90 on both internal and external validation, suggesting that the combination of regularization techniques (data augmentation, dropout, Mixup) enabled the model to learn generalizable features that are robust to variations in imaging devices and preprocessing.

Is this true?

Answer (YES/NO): YES